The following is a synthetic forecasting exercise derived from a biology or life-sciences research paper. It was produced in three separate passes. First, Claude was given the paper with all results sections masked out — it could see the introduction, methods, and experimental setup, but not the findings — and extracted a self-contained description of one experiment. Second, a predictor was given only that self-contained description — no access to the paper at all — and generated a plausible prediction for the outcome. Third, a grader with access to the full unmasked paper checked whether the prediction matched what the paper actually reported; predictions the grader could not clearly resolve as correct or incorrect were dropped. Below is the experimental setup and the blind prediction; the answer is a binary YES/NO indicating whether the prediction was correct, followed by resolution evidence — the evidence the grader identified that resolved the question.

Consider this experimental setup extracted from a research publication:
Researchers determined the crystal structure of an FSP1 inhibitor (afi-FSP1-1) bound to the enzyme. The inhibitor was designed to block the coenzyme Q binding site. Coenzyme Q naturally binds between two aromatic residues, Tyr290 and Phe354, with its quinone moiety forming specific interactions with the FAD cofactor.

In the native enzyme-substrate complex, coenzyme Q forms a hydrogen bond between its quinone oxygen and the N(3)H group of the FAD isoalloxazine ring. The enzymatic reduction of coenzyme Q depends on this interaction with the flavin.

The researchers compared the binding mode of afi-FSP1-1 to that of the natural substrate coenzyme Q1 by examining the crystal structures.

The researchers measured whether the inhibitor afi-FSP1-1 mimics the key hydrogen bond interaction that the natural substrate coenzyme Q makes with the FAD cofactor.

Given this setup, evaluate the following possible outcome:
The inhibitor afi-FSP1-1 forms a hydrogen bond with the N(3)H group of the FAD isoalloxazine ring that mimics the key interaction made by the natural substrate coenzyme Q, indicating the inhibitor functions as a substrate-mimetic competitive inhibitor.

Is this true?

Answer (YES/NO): YES